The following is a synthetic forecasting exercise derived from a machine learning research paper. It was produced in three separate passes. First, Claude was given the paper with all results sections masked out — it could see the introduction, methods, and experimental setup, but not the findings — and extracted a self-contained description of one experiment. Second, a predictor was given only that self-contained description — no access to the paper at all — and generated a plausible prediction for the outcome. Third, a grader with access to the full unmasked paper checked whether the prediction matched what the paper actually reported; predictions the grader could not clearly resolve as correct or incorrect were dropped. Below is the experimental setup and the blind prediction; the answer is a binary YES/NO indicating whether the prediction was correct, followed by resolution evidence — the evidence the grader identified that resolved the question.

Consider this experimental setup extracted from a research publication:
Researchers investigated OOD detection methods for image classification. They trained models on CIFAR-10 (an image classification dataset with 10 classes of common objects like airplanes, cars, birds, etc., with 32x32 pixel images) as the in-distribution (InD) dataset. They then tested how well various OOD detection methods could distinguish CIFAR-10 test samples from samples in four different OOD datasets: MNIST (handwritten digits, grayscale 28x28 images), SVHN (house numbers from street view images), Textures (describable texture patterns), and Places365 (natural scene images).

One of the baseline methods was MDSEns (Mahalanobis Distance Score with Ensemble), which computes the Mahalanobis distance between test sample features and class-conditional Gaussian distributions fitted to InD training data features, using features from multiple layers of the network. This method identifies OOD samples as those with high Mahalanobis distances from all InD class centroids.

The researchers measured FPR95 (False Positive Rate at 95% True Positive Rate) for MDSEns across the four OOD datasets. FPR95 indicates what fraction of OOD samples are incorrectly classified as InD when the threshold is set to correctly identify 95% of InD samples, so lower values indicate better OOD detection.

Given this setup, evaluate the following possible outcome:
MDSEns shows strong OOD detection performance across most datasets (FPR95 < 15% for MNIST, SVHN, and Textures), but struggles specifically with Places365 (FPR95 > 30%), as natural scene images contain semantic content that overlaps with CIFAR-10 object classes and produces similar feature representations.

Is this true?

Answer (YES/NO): NO